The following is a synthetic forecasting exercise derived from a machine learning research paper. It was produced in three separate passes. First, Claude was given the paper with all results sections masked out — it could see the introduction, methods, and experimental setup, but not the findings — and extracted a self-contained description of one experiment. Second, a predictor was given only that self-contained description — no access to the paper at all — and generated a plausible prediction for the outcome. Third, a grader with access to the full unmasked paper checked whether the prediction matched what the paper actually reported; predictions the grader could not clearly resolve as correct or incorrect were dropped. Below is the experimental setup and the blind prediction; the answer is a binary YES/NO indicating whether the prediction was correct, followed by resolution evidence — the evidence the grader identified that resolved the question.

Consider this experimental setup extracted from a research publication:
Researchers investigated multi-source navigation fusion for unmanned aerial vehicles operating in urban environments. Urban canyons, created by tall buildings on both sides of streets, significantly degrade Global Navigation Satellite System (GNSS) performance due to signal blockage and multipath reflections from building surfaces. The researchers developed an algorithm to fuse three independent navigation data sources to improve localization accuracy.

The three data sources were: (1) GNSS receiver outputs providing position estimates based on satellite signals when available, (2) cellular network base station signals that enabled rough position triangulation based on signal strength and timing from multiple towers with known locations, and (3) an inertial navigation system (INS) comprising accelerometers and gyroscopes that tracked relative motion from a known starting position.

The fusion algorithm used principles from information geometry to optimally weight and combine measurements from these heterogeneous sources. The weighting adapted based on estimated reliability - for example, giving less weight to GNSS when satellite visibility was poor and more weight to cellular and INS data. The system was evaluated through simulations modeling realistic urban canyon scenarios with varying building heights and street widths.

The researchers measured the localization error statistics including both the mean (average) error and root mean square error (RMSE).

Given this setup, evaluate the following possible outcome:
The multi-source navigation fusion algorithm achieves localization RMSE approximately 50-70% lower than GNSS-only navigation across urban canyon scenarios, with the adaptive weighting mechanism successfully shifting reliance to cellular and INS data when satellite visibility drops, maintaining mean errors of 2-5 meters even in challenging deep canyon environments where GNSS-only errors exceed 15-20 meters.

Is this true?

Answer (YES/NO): NO